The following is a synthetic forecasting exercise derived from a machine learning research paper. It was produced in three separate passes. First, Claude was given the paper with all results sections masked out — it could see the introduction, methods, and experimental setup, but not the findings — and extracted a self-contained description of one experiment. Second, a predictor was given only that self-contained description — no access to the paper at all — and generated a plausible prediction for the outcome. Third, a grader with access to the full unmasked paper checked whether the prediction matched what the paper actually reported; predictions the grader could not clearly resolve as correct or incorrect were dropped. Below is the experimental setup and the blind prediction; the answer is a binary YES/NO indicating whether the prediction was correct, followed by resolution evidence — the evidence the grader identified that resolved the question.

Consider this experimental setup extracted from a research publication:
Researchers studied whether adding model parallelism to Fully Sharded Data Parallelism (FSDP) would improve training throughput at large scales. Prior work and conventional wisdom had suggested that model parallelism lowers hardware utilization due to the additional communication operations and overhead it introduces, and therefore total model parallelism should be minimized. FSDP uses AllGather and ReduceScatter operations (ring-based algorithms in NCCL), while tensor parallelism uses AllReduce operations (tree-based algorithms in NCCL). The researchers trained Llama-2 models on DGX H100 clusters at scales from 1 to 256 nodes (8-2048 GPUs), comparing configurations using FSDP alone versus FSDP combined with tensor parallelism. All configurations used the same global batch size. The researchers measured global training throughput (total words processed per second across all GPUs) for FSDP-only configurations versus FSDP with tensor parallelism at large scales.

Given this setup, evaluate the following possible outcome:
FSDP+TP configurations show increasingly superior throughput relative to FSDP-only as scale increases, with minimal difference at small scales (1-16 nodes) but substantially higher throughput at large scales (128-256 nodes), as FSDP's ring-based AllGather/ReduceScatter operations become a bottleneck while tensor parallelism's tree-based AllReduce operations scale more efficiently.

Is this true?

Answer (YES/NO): YES